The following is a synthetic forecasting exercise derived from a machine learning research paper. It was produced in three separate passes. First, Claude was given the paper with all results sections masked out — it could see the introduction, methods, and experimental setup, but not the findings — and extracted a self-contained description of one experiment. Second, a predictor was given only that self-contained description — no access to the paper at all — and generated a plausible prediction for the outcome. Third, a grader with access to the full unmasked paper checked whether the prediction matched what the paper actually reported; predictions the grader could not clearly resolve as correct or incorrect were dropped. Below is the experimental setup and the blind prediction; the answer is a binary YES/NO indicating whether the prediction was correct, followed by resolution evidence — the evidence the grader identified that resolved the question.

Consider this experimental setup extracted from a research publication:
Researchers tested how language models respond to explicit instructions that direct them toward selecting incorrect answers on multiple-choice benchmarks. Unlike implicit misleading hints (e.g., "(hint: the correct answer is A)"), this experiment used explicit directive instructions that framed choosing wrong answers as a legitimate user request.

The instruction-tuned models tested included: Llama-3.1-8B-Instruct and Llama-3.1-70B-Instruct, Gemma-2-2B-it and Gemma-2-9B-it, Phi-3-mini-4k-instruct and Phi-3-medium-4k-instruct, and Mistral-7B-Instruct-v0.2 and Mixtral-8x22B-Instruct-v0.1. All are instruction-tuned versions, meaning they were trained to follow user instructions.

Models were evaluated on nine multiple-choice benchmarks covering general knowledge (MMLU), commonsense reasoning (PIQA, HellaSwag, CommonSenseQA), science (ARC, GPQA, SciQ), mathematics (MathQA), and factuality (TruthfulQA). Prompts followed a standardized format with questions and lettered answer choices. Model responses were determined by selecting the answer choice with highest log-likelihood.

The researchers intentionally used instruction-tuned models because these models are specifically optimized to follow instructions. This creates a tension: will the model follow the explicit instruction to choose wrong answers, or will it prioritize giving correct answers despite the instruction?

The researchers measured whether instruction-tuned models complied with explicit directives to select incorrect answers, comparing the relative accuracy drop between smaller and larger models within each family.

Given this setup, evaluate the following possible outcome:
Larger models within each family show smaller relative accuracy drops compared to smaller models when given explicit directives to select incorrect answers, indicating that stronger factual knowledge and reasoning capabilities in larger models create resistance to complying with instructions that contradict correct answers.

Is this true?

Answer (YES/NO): NO